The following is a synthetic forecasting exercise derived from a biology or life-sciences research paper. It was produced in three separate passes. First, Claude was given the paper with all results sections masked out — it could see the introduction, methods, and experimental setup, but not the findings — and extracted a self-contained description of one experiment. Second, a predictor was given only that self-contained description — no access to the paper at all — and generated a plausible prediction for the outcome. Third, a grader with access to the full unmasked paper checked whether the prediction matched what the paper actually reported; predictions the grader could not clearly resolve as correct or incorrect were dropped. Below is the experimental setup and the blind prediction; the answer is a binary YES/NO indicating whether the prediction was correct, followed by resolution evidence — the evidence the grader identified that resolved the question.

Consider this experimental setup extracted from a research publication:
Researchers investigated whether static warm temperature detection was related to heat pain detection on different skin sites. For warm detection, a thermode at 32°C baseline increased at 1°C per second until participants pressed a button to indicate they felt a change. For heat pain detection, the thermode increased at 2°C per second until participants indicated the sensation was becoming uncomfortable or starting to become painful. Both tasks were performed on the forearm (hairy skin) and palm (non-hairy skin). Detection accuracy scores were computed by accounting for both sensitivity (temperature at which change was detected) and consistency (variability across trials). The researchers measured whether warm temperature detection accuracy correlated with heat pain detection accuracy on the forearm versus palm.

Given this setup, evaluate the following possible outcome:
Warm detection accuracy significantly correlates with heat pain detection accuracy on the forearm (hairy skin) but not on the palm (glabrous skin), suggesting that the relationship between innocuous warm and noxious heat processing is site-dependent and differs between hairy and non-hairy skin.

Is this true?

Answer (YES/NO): NO